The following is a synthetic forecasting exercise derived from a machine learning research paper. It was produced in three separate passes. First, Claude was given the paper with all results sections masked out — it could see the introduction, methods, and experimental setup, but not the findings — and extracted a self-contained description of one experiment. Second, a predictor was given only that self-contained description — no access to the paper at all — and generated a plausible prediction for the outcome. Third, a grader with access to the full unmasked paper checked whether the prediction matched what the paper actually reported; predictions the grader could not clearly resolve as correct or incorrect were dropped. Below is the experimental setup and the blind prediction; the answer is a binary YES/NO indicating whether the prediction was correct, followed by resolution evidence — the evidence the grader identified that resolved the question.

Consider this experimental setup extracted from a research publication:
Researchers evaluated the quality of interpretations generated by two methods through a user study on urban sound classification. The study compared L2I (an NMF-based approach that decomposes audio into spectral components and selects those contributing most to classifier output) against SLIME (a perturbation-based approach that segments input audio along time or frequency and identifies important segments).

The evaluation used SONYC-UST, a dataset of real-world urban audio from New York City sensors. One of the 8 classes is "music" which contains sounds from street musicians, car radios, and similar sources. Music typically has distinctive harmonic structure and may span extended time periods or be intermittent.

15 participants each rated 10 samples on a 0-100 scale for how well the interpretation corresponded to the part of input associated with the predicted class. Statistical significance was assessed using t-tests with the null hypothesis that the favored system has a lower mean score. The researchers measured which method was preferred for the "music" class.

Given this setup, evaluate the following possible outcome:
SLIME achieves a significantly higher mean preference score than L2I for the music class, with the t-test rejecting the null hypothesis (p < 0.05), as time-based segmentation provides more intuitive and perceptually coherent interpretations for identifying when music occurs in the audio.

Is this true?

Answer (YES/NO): NO